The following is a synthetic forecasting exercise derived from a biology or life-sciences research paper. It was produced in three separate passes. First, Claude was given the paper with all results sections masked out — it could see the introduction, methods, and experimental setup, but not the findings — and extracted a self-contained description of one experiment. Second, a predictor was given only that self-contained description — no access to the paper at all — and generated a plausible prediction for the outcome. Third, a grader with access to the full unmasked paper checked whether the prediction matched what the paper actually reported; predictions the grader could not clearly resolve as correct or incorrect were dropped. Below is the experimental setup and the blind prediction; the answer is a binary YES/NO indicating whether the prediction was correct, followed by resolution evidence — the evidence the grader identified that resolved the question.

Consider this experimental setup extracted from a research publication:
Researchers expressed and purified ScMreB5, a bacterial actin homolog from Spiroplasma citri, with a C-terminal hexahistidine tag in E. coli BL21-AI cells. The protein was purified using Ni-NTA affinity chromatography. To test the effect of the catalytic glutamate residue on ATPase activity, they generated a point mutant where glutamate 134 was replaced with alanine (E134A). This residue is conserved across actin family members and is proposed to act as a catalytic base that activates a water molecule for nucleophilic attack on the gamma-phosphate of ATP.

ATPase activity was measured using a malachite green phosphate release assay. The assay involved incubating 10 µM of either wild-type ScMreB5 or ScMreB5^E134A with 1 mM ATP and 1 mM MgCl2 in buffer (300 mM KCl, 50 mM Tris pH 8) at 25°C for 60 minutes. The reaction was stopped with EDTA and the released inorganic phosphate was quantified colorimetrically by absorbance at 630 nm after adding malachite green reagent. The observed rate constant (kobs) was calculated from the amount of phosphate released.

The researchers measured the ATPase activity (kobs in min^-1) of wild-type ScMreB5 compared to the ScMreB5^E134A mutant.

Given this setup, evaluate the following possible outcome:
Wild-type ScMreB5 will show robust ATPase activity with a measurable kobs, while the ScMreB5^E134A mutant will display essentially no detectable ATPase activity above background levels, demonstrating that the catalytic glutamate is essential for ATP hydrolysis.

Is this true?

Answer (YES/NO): NO